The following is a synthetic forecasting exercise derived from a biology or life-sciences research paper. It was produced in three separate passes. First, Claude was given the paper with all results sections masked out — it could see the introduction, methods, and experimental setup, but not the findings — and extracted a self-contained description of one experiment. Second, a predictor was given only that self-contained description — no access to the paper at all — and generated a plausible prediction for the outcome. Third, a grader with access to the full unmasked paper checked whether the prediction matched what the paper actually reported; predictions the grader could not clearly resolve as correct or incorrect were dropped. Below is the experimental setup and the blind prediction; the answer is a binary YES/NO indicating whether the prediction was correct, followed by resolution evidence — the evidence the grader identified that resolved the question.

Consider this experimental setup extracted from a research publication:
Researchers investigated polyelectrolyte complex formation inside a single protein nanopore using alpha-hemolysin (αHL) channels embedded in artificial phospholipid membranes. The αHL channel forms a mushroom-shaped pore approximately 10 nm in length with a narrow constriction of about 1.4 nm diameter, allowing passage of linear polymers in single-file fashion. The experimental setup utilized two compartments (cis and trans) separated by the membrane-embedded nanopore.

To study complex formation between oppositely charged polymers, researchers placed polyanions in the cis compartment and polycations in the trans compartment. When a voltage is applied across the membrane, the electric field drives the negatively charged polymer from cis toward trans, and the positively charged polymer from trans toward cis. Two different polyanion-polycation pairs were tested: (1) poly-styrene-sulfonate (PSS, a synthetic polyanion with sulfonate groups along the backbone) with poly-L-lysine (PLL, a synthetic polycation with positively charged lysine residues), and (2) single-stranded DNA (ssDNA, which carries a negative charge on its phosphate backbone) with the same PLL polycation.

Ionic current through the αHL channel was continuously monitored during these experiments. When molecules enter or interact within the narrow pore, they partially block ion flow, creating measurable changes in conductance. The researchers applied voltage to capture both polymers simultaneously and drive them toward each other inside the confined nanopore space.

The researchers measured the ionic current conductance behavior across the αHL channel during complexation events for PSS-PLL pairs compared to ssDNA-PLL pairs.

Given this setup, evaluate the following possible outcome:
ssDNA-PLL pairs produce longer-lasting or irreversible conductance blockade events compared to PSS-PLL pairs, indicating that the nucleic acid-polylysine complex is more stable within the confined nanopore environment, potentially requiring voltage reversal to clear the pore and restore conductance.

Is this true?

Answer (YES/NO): NO